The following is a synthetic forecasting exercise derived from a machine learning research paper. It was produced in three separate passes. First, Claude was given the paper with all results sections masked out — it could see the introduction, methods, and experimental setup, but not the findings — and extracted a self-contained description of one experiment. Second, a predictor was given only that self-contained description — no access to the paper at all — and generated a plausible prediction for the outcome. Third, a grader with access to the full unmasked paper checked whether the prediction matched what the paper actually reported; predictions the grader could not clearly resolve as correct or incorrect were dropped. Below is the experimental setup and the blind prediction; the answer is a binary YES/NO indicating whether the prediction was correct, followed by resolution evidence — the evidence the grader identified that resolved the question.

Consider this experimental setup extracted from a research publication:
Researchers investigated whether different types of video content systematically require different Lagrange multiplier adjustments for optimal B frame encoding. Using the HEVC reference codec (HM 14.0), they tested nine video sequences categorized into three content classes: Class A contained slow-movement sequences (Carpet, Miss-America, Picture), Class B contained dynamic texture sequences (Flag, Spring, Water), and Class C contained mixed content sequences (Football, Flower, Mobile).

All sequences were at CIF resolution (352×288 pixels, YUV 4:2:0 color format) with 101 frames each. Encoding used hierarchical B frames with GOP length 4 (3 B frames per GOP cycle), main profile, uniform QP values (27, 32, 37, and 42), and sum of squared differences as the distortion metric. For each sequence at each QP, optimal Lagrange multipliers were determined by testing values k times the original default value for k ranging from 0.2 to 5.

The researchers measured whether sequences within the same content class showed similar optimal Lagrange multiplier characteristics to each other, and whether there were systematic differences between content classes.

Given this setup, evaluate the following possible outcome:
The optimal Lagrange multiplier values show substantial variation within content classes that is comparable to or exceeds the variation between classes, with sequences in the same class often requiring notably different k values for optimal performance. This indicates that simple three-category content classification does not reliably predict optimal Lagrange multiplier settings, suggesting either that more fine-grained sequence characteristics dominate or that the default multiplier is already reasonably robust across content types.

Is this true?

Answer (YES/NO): NO